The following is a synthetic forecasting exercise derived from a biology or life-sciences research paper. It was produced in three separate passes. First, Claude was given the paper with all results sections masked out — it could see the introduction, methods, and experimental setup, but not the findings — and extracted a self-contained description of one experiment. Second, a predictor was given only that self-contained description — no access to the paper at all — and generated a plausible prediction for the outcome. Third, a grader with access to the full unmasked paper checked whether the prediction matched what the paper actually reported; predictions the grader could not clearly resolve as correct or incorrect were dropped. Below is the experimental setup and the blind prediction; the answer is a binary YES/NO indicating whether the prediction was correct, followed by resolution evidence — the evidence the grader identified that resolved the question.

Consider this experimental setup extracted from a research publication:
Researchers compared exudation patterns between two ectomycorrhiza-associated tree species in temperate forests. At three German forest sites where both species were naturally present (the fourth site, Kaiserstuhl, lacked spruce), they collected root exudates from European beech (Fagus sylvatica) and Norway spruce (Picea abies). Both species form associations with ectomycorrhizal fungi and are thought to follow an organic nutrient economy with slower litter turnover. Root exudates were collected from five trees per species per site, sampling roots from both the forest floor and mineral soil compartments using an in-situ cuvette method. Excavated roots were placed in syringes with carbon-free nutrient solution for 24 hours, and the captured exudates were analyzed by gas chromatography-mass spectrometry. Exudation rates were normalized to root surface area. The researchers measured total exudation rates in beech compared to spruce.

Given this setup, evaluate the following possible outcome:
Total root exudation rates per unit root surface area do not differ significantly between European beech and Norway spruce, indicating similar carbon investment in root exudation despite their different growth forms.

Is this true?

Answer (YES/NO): NO